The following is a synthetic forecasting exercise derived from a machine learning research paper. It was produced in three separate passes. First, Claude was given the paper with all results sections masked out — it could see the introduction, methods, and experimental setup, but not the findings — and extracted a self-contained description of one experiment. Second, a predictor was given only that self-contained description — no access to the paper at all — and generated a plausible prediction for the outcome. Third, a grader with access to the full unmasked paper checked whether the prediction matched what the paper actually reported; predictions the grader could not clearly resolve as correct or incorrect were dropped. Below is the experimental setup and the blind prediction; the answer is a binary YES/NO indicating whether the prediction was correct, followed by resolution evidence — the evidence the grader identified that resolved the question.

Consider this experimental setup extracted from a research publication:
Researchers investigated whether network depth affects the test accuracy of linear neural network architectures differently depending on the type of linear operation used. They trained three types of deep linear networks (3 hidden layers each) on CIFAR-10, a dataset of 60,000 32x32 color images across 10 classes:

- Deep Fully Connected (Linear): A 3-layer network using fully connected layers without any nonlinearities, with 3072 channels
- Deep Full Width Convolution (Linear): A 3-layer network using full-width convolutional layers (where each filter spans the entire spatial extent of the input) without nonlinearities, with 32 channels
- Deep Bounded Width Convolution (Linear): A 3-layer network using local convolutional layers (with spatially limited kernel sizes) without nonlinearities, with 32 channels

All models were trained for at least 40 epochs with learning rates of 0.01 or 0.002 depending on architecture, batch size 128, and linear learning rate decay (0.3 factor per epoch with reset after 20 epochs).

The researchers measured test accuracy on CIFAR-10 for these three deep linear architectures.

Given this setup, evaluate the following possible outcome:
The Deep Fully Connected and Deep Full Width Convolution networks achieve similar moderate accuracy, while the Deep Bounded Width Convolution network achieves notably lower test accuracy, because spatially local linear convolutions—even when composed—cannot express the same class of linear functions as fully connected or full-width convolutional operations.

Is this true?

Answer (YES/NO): NO